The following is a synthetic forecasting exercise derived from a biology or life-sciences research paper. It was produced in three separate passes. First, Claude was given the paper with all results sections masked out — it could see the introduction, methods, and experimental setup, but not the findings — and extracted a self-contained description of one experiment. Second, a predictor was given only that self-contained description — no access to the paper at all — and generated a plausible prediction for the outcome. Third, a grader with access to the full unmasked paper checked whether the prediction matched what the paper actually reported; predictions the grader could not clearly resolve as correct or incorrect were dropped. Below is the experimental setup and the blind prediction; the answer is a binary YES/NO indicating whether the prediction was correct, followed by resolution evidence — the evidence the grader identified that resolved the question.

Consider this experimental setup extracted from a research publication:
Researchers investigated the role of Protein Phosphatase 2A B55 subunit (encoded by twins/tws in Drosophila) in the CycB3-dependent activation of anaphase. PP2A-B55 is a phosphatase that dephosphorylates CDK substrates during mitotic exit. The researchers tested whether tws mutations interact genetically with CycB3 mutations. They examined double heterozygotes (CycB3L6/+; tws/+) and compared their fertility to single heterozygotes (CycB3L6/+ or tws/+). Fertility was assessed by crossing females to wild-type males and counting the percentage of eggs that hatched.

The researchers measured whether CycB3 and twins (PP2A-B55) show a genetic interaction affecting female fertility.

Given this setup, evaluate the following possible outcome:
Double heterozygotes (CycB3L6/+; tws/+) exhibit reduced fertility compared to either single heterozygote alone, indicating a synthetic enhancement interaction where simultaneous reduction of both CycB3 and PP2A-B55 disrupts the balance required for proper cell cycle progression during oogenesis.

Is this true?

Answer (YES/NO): YES